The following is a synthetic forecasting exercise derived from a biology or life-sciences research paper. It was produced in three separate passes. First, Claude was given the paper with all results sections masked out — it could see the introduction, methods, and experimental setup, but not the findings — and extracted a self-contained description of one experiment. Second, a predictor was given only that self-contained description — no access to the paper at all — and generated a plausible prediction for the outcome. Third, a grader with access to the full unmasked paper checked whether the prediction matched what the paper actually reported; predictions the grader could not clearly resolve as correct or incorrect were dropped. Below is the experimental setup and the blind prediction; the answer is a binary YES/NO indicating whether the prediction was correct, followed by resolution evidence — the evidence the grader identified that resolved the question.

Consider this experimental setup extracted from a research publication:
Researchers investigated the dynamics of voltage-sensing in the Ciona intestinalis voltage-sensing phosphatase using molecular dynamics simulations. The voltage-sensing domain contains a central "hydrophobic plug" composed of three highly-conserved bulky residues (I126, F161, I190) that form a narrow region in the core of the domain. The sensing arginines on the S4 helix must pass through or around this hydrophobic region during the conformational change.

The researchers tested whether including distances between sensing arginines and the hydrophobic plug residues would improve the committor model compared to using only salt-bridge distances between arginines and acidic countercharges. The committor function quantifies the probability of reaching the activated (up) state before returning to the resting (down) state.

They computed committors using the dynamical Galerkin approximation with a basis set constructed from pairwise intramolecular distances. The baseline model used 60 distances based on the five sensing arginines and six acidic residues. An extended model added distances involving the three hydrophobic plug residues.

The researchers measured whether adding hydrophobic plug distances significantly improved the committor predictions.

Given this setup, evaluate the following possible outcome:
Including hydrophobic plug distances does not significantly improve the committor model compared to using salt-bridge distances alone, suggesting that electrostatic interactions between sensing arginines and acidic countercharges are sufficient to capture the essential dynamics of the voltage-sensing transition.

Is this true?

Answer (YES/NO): YES